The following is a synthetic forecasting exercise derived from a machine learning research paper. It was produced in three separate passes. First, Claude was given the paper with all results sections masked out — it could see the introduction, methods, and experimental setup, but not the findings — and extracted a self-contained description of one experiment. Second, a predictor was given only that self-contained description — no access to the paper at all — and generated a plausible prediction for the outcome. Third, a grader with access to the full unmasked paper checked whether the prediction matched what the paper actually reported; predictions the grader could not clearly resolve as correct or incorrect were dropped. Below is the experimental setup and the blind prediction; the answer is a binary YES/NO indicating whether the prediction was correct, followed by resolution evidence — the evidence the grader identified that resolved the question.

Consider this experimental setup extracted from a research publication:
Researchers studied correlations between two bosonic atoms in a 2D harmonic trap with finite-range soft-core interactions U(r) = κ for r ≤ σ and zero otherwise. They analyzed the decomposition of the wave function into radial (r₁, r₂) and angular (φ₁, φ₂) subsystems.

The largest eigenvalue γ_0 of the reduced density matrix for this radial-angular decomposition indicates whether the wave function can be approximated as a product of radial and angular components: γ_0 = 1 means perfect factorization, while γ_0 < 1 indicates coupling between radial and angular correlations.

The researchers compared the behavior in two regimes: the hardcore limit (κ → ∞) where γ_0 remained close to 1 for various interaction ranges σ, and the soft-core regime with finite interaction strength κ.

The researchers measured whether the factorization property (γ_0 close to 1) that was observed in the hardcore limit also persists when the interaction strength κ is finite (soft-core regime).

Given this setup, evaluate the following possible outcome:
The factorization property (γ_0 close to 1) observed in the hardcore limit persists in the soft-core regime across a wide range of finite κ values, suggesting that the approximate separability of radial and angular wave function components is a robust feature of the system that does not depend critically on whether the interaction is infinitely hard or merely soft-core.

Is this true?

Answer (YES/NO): NO